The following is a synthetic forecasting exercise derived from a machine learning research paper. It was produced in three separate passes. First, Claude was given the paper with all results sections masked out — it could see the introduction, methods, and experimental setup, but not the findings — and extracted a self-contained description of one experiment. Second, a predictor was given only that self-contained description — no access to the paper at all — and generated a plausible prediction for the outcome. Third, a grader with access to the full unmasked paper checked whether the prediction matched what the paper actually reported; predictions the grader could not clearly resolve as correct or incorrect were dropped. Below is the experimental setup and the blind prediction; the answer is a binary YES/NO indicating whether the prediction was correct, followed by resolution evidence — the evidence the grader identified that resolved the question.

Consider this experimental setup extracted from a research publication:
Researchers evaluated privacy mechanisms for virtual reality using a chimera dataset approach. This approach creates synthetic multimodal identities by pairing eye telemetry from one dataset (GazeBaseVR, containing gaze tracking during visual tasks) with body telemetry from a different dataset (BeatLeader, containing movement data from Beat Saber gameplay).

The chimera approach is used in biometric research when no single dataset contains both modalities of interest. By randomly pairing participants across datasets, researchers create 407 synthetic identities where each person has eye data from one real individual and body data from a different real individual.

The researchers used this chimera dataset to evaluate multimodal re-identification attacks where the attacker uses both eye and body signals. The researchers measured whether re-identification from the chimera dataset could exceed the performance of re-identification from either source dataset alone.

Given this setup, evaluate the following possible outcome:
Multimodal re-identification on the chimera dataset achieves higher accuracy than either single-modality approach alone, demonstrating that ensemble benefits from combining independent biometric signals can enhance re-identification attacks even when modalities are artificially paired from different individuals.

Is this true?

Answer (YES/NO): YES